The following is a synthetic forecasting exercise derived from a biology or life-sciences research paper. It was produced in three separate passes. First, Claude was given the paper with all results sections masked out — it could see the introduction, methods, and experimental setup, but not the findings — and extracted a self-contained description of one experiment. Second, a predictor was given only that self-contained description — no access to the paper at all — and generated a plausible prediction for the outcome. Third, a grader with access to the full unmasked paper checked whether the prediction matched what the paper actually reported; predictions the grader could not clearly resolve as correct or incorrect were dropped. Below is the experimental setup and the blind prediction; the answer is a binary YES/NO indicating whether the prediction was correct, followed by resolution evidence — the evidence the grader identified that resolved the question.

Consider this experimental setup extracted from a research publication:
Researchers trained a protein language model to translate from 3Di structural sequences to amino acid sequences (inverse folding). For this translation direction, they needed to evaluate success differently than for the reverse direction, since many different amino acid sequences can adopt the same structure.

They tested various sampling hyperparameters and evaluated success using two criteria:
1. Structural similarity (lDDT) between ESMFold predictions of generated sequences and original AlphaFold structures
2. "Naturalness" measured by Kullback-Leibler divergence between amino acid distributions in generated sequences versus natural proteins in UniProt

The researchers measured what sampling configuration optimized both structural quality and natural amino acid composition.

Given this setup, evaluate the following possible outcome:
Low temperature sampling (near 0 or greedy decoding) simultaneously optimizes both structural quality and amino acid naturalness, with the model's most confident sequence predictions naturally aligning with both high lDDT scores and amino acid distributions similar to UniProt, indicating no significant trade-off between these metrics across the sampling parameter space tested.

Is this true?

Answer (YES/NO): NO